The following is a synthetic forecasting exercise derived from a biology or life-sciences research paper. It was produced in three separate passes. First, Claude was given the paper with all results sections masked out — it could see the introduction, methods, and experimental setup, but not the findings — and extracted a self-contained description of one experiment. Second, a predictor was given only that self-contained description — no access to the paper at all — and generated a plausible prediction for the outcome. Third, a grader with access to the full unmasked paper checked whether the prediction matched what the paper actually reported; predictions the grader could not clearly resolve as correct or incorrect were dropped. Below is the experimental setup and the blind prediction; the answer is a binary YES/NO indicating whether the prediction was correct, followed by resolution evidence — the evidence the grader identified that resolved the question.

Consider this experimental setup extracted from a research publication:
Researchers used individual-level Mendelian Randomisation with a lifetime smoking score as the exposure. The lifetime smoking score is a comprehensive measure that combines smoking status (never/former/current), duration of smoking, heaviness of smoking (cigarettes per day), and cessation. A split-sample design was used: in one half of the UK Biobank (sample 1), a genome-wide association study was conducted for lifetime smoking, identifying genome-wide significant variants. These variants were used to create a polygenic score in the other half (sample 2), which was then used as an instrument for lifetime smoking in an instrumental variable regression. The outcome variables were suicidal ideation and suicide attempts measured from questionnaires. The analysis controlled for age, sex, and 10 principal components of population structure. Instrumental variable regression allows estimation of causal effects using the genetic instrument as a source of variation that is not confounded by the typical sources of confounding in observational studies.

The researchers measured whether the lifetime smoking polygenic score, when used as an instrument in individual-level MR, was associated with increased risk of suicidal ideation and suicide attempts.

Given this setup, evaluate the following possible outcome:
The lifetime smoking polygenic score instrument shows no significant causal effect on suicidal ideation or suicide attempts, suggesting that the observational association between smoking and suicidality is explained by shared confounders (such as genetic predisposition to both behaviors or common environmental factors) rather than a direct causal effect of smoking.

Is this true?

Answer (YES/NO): YES